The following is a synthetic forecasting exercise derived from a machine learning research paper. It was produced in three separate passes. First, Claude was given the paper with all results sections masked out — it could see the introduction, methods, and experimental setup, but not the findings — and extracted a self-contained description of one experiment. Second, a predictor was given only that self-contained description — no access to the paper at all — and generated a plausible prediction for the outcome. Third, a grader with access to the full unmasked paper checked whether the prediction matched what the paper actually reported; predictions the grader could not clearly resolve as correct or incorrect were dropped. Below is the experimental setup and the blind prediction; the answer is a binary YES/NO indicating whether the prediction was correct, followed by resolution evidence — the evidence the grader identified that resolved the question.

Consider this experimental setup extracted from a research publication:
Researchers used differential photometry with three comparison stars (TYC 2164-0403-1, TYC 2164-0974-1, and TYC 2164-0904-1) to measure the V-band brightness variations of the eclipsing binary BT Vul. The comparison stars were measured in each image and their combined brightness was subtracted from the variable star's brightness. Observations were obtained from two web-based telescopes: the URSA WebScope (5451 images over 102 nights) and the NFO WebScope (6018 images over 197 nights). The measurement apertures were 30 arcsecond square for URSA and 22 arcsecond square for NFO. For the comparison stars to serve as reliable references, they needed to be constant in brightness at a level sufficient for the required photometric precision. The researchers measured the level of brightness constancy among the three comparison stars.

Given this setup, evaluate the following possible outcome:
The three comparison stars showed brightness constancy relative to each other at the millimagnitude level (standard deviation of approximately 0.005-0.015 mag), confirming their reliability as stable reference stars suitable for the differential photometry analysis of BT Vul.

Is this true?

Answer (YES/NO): YES